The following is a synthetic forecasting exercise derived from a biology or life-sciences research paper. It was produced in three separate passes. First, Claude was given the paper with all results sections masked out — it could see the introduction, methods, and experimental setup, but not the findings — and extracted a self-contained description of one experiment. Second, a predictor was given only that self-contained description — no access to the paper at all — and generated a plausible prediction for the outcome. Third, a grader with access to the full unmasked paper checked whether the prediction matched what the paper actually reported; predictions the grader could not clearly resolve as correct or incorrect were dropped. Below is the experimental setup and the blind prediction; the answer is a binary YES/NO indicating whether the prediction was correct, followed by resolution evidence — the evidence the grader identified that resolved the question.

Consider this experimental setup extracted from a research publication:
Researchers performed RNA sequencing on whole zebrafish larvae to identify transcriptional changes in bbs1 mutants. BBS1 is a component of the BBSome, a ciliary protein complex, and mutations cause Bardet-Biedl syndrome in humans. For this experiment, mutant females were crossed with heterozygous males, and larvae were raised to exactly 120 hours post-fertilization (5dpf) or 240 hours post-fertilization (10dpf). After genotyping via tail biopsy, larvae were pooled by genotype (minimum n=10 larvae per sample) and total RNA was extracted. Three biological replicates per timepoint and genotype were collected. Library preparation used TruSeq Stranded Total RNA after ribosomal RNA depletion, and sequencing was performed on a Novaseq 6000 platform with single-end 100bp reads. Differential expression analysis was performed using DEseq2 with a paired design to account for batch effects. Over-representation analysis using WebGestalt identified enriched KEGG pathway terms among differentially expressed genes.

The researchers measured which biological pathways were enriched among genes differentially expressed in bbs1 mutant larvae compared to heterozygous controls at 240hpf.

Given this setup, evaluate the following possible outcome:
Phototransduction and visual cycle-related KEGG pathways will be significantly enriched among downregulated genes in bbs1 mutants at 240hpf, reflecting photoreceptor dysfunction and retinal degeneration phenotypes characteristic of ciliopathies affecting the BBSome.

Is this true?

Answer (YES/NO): NO